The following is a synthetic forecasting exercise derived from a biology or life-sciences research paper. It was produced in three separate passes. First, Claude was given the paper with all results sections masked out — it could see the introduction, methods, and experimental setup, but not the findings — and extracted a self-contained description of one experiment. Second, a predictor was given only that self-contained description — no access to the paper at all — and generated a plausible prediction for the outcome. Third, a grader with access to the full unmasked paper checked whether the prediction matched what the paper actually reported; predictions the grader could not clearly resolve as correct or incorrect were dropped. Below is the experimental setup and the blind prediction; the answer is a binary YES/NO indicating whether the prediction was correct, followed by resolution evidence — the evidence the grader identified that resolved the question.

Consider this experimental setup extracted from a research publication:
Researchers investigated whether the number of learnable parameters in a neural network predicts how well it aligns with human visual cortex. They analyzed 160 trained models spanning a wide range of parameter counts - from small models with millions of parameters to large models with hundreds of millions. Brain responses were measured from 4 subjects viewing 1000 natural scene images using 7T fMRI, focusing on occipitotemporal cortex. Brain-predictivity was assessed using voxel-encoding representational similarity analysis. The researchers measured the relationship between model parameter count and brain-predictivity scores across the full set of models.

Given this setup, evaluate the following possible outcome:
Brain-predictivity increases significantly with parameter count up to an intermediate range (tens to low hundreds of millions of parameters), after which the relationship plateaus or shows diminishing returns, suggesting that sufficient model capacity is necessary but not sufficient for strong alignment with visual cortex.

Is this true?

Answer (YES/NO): NO